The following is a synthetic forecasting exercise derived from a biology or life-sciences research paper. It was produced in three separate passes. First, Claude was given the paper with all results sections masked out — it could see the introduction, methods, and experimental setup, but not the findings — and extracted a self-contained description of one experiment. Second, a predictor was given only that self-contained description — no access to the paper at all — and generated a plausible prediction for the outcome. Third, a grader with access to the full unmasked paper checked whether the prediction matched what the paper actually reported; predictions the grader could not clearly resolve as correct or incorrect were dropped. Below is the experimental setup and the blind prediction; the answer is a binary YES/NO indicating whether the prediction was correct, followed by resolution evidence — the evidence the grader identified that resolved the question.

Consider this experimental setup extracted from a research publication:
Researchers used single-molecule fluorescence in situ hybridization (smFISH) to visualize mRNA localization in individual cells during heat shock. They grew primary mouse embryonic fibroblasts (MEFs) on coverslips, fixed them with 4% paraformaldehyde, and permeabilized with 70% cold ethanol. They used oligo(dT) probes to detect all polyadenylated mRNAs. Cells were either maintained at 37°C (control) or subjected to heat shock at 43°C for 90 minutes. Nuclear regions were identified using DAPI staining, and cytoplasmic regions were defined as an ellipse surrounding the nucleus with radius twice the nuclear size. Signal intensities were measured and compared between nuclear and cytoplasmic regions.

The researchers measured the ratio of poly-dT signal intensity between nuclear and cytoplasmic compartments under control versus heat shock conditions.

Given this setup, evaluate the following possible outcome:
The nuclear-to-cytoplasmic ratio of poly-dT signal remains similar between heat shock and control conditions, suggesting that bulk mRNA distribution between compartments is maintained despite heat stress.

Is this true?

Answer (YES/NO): NO